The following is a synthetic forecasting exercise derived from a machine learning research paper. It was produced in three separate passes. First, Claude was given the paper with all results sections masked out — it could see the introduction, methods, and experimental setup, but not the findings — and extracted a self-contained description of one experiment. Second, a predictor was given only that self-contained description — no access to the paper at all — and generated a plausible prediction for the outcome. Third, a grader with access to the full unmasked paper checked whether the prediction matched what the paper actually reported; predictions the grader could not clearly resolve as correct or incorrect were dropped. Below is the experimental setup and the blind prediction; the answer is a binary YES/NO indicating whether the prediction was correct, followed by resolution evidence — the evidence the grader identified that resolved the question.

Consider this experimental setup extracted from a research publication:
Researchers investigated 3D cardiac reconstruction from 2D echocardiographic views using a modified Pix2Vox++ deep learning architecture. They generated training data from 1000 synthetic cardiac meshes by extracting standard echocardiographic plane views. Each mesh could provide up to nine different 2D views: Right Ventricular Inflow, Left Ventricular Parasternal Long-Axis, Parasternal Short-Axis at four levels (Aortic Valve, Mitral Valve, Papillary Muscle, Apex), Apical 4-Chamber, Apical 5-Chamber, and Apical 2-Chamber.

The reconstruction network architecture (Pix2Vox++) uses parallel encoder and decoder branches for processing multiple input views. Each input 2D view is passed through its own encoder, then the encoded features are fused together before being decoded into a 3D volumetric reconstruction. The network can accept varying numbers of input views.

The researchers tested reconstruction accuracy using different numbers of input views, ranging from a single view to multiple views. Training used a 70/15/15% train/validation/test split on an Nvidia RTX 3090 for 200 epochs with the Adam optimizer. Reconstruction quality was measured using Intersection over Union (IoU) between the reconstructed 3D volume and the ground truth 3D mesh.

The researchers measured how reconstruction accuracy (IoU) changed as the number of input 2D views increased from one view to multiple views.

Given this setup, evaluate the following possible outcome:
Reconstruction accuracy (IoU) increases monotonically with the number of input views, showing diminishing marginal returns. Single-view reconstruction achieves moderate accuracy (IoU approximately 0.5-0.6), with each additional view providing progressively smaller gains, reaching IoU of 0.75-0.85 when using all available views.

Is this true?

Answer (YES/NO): NO